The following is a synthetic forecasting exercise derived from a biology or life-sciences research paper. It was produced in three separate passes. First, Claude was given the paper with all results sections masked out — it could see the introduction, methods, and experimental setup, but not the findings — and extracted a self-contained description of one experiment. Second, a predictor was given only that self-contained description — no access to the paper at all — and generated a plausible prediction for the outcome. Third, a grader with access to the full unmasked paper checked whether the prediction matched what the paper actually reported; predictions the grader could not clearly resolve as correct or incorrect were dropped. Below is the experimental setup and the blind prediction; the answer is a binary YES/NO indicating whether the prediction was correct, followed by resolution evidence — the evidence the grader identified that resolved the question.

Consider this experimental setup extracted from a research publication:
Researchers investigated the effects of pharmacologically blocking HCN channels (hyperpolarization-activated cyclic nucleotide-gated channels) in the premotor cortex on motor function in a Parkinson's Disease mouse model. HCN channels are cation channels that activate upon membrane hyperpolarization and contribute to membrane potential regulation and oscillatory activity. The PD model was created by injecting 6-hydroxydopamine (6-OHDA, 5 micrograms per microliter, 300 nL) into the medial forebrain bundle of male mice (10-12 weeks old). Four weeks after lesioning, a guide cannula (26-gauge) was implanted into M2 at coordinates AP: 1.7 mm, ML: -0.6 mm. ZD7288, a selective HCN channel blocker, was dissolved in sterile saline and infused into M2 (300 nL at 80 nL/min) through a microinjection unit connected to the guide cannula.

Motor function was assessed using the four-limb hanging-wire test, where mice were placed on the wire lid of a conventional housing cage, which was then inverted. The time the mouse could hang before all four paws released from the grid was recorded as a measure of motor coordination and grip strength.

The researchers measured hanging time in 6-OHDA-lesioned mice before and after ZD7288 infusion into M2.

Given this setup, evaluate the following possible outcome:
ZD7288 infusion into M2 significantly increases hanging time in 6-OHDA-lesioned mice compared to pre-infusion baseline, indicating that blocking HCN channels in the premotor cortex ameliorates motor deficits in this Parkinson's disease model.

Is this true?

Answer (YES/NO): YES